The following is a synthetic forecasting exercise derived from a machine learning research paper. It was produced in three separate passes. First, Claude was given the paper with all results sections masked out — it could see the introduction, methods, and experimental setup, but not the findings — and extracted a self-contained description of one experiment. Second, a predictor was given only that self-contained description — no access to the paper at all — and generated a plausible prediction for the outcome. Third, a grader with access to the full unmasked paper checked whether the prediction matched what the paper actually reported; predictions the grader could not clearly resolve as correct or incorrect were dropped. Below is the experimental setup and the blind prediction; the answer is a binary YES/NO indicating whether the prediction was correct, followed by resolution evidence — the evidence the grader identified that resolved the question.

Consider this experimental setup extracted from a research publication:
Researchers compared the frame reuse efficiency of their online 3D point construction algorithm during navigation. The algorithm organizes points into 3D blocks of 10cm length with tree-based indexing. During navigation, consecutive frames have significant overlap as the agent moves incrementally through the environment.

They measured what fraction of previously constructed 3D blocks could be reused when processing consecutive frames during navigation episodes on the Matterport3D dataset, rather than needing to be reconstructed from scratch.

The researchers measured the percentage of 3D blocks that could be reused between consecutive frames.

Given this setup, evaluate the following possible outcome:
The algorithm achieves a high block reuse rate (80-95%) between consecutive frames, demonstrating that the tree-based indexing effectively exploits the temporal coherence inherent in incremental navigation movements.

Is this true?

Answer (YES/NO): NO